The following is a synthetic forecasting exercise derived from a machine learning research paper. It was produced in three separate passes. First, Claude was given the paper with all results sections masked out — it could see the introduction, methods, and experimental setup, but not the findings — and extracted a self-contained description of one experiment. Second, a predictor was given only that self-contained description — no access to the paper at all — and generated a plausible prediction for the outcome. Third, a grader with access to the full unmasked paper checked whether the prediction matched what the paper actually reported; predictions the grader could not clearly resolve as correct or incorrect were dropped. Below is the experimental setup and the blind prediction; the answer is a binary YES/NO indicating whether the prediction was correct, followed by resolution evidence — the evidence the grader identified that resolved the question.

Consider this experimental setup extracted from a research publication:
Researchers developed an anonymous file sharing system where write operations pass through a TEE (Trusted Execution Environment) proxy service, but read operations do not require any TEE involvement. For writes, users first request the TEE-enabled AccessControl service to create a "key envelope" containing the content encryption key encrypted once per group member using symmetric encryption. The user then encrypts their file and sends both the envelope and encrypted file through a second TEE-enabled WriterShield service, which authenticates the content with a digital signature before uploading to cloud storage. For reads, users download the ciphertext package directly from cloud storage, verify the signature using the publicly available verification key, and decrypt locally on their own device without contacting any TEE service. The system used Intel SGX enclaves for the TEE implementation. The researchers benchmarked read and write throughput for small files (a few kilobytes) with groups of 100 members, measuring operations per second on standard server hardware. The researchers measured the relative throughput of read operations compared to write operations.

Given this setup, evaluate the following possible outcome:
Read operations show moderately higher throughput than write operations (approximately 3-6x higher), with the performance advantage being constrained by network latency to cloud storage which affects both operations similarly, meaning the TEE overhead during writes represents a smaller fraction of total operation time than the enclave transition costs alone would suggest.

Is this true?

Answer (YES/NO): NO